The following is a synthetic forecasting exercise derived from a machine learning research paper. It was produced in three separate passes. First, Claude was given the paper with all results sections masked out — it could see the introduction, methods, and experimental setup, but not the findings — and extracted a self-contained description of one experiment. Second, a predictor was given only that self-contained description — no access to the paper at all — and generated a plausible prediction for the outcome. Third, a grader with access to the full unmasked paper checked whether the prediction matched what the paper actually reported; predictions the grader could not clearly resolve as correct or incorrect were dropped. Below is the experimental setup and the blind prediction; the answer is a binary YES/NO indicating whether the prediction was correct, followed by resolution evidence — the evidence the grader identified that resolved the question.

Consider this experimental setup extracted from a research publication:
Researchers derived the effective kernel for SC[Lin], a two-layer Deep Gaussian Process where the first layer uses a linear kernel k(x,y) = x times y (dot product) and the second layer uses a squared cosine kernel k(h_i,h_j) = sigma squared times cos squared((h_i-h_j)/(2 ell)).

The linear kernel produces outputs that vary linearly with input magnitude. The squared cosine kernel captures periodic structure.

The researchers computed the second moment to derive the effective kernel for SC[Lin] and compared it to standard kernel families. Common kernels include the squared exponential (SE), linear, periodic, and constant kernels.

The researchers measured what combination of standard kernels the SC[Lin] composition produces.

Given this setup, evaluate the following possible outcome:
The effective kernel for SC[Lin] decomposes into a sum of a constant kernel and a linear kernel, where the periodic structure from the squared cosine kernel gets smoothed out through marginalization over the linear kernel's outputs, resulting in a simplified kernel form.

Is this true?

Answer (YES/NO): NO